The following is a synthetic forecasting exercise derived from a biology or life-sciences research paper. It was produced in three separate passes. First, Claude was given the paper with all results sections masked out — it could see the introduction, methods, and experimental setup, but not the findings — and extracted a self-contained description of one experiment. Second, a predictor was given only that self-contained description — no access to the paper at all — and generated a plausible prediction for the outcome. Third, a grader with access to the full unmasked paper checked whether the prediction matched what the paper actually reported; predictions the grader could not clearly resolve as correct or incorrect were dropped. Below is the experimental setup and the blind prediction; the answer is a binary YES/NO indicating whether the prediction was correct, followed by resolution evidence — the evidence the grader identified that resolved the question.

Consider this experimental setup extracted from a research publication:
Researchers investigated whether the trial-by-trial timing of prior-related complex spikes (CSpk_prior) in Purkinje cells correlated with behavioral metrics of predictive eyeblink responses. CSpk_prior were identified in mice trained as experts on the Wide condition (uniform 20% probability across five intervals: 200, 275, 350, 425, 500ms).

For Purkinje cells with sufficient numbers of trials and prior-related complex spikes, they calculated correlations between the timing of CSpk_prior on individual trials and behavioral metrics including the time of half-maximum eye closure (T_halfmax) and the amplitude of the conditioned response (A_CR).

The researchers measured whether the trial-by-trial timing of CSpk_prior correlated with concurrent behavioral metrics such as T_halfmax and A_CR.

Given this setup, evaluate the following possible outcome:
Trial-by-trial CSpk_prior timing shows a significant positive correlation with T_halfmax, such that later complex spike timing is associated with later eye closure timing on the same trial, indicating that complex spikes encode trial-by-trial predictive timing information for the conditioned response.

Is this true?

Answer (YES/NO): NO